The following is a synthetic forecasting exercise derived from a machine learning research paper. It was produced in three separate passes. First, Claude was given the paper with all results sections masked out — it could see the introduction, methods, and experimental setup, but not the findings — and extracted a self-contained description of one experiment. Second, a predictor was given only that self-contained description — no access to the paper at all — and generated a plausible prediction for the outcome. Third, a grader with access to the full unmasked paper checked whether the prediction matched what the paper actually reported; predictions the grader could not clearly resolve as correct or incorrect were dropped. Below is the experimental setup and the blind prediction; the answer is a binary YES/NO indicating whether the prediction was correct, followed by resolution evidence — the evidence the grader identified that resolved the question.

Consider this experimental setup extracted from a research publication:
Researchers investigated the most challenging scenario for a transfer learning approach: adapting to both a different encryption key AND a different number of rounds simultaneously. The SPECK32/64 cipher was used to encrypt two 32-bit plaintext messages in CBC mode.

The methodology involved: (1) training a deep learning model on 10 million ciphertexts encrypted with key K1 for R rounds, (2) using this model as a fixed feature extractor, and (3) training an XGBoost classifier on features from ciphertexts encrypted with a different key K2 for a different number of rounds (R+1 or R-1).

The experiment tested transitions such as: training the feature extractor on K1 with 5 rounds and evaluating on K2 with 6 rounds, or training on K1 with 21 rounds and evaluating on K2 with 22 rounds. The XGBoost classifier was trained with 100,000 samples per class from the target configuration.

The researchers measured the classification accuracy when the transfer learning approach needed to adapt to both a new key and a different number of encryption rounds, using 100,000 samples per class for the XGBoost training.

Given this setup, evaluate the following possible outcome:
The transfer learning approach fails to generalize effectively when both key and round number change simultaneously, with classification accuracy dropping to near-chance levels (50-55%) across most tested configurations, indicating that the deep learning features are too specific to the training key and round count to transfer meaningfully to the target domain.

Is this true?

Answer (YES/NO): NO